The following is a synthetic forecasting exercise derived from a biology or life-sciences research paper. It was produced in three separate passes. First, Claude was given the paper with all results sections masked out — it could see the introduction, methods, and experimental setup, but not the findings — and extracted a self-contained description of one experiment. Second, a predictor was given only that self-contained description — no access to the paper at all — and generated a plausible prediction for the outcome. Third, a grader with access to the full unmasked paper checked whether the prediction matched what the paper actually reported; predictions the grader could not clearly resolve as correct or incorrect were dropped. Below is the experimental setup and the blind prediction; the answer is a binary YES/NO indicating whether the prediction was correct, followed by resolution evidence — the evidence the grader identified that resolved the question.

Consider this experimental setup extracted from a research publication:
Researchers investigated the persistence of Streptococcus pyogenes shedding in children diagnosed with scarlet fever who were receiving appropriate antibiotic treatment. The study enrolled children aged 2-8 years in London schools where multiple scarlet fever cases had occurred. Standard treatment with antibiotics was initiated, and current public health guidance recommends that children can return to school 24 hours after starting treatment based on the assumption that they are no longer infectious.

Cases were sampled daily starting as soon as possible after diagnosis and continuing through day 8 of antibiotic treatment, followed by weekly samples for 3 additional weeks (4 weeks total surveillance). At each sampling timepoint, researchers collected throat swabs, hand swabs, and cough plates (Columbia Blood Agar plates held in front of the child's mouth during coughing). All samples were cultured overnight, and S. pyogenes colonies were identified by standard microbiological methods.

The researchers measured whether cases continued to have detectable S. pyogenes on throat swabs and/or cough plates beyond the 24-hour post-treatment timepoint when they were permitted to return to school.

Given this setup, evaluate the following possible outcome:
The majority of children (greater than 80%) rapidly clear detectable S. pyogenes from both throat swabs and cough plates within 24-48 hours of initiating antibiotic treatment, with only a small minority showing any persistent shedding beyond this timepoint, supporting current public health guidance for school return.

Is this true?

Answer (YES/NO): NO